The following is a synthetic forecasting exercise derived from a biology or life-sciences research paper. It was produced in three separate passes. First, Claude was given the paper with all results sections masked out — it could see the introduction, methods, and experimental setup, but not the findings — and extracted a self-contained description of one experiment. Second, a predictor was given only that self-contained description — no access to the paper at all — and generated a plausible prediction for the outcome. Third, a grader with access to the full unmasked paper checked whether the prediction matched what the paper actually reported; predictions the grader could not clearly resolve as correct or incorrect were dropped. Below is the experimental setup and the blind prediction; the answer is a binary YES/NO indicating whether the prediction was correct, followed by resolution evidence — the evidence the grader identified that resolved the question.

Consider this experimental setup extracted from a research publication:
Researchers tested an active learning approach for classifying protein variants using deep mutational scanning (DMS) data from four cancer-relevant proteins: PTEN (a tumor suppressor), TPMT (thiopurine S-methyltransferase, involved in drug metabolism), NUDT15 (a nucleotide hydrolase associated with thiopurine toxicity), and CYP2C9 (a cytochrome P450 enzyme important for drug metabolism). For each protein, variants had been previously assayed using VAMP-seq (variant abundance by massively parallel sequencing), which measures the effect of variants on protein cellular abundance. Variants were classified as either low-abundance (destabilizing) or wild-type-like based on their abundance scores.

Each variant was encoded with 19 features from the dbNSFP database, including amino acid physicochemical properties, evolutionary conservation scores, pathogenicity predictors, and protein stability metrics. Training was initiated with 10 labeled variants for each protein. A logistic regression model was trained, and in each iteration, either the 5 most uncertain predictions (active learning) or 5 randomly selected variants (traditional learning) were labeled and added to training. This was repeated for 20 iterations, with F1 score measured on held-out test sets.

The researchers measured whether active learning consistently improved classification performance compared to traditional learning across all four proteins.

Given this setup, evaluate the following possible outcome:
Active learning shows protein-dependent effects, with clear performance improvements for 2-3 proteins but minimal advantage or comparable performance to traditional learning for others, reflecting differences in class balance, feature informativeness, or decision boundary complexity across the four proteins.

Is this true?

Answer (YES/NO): NO